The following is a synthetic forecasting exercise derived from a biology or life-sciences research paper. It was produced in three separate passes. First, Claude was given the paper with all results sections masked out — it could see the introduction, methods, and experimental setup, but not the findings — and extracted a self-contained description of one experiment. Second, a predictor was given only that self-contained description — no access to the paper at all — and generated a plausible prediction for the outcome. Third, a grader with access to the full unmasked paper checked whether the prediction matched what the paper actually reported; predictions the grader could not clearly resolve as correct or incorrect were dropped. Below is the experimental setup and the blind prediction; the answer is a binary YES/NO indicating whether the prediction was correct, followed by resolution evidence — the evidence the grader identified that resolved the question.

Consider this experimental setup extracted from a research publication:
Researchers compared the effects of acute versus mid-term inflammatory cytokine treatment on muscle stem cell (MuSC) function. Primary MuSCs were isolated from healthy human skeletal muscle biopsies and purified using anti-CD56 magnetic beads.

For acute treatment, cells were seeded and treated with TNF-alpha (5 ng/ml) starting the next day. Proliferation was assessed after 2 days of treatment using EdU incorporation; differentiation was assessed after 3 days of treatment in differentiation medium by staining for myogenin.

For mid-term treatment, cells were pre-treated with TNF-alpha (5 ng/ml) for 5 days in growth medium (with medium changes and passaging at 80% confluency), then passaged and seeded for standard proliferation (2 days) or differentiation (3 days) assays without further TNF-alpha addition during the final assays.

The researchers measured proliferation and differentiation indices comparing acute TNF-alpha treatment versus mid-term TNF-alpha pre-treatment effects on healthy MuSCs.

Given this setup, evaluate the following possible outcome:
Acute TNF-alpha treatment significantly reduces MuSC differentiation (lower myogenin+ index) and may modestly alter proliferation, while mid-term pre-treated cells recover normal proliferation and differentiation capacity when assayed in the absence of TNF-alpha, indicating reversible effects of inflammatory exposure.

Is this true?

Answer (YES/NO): NO